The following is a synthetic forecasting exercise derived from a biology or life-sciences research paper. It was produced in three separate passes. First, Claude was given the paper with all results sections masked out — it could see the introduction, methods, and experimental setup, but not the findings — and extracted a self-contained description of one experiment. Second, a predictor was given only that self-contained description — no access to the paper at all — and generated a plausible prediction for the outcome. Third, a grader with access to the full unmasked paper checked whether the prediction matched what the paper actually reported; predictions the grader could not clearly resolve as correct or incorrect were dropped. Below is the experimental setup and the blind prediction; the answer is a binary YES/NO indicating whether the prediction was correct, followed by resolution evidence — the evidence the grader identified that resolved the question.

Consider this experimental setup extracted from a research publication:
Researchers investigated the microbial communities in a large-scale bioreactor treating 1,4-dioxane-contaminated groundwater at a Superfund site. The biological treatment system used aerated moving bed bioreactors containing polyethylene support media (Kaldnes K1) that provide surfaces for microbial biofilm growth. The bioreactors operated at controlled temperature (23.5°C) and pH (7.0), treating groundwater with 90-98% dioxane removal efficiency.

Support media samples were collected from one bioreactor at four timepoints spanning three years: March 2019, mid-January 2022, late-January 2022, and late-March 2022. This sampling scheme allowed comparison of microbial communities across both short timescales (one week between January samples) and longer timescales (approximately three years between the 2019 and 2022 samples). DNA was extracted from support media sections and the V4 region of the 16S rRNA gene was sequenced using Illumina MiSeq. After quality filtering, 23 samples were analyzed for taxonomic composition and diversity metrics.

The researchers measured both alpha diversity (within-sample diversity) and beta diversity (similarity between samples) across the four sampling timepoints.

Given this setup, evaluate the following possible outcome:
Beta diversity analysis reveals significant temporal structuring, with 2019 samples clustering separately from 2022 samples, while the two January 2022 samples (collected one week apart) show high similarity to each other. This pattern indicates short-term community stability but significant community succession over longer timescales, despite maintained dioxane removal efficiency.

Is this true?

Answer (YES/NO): NO